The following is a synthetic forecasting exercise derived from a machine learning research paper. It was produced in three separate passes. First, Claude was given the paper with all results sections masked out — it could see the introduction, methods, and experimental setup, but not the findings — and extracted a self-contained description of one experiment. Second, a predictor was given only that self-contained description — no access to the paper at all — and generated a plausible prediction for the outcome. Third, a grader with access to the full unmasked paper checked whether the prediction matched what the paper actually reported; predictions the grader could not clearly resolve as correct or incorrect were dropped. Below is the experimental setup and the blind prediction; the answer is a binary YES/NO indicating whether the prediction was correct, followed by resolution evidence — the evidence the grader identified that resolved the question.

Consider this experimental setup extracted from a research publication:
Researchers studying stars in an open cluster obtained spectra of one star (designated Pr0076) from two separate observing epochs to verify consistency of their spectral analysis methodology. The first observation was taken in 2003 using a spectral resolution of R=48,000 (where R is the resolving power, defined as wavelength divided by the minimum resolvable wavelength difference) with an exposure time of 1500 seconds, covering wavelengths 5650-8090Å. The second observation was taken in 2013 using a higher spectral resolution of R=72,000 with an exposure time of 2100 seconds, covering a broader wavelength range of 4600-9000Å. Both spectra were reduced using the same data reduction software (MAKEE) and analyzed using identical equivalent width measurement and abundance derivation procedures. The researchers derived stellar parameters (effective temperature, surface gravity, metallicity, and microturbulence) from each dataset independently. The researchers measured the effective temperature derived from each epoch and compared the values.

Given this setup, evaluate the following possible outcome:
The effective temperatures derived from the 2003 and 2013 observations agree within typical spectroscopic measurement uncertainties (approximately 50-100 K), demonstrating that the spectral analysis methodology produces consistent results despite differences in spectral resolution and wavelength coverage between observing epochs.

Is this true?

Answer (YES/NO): YES